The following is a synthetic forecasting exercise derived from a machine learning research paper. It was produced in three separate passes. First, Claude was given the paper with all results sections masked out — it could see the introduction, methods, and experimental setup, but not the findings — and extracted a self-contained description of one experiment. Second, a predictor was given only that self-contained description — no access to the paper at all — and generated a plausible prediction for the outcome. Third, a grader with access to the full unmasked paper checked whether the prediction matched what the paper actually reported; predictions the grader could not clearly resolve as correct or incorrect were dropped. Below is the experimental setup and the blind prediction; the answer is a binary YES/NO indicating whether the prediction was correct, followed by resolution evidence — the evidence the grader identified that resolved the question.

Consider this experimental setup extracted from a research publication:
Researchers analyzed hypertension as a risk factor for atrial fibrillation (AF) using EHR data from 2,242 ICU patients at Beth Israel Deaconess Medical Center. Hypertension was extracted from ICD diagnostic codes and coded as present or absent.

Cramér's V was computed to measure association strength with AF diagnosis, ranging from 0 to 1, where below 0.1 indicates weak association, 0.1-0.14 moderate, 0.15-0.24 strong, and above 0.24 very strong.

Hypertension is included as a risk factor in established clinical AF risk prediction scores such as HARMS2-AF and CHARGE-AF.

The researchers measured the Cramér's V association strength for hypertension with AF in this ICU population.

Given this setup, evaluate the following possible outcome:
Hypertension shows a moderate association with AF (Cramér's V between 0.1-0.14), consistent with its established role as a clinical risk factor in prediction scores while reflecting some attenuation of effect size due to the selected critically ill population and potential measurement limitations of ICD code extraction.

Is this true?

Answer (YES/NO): YES